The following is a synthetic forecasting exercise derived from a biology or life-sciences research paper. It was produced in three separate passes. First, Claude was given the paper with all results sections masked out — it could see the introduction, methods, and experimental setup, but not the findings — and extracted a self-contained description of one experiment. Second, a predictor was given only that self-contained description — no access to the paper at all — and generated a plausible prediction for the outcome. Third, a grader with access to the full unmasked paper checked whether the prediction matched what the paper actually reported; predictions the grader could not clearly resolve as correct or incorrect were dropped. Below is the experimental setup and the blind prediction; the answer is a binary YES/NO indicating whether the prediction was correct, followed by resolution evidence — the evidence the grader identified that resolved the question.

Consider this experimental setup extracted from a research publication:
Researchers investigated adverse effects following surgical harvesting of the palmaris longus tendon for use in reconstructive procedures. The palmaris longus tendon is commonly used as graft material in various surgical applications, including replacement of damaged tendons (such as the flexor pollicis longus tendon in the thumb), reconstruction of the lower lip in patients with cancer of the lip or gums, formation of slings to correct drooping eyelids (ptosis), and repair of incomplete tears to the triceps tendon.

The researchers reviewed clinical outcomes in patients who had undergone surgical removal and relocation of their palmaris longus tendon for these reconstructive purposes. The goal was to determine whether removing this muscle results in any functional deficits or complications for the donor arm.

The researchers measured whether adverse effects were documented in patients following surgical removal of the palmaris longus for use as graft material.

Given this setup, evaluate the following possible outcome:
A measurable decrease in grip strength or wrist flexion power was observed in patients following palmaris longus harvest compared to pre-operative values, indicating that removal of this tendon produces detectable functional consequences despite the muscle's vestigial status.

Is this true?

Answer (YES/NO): NO